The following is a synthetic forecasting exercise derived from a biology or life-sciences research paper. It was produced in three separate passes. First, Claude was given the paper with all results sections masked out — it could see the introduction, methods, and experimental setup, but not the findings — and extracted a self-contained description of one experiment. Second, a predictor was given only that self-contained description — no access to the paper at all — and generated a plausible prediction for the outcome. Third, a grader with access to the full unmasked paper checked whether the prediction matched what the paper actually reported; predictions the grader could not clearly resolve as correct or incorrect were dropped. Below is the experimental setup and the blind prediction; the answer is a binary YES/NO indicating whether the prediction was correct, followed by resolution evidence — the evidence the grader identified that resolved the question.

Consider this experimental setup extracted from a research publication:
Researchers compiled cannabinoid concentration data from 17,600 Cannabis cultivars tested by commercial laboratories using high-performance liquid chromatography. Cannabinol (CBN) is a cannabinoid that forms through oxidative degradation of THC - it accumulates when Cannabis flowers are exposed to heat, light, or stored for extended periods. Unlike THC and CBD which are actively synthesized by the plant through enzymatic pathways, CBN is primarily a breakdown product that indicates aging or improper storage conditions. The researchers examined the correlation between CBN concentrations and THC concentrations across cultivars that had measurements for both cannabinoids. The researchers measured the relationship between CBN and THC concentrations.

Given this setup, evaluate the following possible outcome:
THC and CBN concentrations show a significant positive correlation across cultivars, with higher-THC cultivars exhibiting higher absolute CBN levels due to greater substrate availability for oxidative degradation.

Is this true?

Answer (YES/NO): NO